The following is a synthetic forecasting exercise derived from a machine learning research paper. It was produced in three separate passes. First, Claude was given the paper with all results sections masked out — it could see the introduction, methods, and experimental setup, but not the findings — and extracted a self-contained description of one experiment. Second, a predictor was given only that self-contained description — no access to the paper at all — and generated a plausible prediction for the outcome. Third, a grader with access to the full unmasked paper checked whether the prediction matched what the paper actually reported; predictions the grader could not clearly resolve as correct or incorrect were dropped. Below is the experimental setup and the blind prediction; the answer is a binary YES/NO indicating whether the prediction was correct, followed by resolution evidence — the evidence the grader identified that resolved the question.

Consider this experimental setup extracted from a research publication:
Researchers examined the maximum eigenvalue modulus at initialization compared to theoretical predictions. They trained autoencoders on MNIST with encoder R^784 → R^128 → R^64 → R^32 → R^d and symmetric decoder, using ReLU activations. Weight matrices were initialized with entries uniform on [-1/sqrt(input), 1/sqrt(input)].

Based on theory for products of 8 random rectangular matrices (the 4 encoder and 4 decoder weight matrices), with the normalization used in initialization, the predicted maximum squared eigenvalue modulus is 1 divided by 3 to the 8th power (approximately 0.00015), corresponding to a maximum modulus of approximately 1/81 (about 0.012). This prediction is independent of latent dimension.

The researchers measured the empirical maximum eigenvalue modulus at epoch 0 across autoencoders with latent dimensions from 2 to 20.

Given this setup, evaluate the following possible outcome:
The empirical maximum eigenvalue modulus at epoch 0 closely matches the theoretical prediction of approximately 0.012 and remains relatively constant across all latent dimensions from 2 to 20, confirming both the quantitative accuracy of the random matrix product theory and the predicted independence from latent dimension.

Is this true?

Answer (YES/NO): NO